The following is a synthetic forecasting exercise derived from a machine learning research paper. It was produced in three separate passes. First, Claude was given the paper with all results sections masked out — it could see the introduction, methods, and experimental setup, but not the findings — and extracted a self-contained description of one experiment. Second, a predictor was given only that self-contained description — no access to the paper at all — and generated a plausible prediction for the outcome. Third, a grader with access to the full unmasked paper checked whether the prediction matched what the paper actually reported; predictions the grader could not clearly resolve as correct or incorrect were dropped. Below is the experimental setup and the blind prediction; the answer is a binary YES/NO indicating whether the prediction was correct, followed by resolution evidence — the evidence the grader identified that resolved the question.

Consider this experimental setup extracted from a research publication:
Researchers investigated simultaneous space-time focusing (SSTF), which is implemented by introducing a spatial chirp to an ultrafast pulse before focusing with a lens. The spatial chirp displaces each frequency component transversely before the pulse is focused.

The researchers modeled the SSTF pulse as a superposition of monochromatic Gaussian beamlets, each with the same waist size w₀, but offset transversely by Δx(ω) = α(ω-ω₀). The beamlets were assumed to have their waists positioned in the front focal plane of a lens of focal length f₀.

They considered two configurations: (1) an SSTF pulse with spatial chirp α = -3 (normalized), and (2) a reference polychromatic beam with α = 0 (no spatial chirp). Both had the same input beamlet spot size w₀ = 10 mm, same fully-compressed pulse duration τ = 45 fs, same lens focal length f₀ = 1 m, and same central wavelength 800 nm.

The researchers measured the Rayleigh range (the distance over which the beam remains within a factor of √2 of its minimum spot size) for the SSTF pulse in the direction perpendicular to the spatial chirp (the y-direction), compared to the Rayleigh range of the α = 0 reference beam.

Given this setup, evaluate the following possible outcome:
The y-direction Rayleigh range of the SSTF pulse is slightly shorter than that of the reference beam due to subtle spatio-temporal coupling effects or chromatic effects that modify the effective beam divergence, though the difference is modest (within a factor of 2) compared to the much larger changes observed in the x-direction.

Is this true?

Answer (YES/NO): NO